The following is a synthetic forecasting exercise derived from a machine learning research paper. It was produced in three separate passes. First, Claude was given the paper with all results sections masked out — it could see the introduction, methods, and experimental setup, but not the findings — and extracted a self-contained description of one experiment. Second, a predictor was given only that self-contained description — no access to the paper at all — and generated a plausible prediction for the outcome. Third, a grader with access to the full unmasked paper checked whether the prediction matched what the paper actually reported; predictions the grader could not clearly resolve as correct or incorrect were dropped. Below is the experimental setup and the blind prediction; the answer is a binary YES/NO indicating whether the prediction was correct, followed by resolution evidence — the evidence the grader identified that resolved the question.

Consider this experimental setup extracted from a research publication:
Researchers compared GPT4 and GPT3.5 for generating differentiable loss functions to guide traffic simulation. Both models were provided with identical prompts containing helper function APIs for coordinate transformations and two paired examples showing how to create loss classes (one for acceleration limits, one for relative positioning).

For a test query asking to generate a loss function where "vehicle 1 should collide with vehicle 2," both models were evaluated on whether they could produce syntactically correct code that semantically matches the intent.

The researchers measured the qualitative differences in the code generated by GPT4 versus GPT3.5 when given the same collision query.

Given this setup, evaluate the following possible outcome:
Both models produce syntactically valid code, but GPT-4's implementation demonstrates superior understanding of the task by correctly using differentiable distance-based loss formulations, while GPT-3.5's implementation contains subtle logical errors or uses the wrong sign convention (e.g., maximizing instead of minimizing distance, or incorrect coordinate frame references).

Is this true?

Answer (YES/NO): NO